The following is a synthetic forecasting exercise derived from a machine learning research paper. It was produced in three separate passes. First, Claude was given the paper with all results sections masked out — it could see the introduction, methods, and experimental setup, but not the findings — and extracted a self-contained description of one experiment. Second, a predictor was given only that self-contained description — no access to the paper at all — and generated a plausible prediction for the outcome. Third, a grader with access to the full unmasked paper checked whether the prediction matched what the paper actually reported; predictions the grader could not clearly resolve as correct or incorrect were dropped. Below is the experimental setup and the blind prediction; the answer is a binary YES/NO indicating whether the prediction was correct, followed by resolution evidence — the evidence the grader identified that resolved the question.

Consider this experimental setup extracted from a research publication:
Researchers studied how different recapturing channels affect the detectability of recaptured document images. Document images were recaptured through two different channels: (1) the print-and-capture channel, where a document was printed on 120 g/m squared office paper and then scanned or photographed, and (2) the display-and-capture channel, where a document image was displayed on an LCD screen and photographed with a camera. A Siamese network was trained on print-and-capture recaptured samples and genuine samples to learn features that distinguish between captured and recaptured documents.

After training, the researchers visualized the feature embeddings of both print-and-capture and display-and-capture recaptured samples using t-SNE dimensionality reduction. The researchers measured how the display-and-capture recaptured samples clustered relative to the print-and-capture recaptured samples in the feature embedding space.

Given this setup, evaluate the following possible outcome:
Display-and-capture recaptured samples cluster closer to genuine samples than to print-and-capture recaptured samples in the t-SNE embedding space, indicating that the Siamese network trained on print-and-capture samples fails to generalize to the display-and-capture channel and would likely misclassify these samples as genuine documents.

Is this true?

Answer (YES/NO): NO